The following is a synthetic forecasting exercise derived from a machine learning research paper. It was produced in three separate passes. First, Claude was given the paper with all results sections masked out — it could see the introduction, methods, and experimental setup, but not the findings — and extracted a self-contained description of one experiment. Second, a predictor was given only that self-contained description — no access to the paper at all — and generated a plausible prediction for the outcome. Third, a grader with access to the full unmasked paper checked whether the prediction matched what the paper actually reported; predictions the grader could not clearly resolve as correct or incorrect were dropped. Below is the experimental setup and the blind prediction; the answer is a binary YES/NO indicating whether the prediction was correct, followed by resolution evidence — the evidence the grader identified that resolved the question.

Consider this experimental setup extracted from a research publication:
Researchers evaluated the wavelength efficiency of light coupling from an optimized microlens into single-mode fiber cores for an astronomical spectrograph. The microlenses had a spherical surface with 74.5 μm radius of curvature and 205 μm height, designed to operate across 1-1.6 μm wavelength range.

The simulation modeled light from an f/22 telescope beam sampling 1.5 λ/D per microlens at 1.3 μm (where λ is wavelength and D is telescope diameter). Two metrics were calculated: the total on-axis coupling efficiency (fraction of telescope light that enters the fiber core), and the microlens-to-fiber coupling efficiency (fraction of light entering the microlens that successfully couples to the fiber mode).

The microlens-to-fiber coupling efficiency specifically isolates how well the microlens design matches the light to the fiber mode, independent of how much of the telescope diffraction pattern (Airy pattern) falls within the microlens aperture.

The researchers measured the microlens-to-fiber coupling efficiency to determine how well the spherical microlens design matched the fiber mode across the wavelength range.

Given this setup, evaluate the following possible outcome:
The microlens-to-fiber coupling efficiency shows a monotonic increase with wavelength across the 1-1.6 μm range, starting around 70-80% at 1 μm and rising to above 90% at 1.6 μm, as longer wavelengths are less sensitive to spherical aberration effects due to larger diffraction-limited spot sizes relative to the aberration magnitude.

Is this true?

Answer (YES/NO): NO